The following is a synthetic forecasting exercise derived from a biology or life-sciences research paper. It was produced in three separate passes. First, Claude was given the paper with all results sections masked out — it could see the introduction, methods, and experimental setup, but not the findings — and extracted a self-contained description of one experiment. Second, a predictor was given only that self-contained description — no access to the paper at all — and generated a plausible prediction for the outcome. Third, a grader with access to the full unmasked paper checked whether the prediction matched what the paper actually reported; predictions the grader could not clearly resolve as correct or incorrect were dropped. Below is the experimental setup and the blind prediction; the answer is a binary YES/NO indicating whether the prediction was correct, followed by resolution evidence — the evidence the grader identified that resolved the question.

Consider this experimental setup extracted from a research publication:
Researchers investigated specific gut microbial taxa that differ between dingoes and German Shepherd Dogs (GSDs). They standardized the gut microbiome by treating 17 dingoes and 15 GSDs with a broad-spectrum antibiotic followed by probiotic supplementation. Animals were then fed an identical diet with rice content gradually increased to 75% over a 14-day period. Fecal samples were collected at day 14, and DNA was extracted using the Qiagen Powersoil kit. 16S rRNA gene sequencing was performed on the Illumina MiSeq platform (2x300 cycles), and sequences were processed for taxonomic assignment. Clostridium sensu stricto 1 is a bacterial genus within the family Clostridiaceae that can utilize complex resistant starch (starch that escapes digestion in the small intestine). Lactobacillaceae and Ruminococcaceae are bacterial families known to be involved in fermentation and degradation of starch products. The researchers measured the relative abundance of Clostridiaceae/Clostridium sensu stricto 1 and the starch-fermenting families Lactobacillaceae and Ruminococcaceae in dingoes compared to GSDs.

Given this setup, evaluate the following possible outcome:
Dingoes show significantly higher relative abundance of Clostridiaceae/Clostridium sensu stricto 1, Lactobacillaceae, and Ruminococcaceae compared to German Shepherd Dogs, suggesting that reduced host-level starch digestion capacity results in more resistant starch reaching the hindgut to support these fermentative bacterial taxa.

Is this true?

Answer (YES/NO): NO